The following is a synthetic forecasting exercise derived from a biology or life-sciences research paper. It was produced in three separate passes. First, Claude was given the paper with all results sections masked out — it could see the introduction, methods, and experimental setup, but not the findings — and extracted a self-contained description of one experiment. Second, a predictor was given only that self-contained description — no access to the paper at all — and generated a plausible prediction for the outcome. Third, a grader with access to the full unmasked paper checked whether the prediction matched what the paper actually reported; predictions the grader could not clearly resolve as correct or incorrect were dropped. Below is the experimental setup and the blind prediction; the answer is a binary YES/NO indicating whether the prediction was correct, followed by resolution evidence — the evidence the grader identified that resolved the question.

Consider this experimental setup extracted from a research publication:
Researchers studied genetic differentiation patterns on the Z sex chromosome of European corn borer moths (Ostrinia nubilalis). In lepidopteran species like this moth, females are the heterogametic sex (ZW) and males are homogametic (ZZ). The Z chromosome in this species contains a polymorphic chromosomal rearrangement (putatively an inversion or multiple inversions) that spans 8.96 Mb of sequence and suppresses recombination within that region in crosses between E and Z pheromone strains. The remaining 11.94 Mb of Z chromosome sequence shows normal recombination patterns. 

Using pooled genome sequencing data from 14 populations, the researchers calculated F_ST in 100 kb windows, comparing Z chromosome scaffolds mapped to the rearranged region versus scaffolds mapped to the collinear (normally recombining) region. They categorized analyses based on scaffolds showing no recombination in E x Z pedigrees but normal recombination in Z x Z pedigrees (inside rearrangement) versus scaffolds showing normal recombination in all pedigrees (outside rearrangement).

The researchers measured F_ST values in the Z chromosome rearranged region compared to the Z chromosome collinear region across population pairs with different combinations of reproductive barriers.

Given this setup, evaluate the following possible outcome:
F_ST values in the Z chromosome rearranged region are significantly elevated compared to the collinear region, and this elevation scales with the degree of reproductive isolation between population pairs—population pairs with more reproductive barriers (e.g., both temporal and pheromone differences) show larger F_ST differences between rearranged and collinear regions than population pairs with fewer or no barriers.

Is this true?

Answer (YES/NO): NO